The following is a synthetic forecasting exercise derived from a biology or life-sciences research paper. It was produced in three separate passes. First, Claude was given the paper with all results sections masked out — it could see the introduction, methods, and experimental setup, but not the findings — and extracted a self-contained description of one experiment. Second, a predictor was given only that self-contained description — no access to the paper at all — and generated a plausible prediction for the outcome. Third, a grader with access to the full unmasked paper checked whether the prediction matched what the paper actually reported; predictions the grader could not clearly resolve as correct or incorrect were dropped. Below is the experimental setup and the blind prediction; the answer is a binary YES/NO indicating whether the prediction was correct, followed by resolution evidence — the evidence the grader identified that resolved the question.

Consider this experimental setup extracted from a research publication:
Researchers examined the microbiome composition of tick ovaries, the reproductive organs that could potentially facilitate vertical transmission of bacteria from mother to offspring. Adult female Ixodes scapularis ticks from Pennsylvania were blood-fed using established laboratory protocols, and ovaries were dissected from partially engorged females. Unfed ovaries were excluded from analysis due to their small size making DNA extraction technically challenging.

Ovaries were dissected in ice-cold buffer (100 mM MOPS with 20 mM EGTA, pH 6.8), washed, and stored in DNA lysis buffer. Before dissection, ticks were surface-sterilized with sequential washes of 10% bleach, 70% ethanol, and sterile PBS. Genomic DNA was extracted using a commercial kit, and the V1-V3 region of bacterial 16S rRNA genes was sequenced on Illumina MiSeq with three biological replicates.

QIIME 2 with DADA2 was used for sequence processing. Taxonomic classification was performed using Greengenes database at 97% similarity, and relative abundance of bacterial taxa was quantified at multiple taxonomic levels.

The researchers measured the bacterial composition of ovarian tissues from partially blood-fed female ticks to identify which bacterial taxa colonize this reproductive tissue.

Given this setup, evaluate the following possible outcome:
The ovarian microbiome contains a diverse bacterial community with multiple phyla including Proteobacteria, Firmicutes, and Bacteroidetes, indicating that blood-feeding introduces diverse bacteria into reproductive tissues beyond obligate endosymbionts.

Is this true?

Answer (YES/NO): NO